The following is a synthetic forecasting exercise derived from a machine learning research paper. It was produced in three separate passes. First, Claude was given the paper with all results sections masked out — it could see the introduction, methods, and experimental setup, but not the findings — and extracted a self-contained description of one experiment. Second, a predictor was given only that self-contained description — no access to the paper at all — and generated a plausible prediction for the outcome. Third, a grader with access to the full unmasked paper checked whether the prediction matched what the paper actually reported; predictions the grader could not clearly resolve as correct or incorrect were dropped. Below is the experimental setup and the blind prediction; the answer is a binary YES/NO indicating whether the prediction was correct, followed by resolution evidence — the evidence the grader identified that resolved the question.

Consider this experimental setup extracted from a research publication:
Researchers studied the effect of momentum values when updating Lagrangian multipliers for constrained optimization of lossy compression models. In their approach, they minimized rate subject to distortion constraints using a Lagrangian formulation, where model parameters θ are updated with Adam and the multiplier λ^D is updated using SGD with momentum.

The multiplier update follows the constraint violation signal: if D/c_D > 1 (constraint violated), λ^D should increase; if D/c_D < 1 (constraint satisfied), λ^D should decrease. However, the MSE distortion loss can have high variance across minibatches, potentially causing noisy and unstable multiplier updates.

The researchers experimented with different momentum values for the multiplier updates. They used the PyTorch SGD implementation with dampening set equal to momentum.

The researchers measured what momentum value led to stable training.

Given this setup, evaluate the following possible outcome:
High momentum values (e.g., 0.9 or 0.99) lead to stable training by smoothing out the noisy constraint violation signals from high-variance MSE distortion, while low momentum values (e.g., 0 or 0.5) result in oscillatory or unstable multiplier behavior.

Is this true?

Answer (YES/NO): YES